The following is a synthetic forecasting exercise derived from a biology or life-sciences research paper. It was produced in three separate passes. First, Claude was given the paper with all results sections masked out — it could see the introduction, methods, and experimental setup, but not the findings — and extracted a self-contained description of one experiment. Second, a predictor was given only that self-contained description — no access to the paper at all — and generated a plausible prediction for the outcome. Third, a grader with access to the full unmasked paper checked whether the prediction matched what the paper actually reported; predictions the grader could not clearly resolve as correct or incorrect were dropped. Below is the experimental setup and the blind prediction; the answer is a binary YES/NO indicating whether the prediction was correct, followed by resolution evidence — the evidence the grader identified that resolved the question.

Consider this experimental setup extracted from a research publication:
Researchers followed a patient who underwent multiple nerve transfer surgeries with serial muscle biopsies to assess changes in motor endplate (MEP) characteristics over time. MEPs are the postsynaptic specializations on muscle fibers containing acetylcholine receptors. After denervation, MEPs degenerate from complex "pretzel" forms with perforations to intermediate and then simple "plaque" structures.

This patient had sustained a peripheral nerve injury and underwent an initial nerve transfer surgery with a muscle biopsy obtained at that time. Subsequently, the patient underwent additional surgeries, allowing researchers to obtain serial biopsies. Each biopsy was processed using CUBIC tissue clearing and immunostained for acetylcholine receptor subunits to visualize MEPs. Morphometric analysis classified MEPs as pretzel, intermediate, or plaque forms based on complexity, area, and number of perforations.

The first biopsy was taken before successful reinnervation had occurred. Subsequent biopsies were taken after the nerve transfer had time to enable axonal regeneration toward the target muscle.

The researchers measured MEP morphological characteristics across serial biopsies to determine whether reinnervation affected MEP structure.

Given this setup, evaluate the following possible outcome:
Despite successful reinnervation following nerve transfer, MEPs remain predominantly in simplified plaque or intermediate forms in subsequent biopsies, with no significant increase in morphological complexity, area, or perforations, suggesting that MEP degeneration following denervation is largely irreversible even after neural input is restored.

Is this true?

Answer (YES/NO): NO